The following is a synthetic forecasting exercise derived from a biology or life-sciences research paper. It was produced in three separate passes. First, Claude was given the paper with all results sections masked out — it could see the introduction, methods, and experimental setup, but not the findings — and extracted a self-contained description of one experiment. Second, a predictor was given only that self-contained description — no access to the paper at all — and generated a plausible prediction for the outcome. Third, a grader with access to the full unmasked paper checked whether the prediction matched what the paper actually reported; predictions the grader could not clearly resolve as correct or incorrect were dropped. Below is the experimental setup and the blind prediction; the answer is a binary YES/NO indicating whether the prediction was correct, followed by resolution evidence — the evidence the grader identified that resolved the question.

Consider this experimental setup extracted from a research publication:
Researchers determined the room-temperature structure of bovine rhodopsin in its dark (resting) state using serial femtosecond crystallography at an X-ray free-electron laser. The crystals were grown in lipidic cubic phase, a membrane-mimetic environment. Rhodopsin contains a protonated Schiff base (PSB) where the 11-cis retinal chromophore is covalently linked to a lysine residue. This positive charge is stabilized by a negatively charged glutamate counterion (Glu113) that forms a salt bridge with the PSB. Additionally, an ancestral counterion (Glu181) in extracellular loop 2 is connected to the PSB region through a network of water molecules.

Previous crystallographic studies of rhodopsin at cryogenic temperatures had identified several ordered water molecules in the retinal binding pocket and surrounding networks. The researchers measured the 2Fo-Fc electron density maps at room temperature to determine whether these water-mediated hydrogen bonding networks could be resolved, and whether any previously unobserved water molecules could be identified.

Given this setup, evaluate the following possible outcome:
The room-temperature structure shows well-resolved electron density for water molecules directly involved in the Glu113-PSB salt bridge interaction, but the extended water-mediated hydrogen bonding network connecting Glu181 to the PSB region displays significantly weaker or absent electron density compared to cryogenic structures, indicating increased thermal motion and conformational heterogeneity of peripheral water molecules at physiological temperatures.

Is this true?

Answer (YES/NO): NO